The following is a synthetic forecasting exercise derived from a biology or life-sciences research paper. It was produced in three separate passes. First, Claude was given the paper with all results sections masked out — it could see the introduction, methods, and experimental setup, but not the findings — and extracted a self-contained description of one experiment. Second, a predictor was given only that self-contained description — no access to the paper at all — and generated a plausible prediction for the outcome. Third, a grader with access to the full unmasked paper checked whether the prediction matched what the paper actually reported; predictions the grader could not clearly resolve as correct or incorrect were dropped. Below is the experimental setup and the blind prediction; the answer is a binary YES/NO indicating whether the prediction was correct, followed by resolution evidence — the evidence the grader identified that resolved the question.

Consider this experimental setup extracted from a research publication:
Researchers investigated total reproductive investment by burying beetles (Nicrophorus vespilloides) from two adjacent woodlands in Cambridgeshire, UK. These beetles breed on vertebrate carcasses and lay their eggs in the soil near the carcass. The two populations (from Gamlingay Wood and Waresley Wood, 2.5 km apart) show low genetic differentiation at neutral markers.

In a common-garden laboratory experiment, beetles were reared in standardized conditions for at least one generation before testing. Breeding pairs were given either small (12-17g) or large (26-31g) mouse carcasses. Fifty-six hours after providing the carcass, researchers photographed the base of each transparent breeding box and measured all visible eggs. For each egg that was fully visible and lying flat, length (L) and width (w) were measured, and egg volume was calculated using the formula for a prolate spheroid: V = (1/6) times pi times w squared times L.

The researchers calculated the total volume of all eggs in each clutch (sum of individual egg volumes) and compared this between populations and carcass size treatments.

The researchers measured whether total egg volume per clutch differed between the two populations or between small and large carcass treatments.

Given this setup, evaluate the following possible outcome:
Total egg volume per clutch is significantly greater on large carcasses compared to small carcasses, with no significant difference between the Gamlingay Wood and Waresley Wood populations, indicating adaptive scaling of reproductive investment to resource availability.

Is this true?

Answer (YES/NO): NO